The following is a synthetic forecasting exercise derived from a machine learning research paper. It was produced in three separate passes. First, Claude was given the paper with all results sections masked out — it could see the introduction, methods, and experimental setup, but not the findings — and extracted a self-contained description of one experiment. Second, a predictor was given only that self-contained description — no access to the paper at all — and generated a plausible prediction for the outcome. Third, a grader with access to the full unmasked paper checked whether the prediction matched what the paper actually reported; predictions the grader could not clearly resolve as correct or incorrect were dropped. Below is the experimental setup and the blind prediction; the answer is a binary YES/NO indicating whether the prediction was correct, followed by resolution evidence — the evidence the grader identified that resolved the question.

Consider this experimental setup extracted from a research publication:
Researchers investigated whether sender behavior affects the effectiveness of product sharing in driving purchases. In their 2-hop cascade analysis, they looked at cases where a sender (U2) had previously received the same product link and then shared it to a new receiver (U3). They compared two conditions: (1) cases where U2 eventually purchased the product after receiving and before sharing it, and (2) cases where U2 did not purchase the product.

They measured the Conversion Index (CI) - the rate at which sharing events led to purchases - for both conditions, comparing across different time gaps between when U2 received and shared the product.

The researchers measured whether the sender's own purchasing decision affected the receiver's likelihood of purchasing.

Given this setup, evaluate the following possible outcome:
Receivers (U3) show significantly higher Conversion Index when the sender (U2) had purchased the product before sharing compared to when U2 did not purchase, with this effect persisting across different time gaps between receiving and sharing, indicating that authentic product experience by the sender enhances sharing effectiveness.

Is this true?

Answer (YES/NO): YES